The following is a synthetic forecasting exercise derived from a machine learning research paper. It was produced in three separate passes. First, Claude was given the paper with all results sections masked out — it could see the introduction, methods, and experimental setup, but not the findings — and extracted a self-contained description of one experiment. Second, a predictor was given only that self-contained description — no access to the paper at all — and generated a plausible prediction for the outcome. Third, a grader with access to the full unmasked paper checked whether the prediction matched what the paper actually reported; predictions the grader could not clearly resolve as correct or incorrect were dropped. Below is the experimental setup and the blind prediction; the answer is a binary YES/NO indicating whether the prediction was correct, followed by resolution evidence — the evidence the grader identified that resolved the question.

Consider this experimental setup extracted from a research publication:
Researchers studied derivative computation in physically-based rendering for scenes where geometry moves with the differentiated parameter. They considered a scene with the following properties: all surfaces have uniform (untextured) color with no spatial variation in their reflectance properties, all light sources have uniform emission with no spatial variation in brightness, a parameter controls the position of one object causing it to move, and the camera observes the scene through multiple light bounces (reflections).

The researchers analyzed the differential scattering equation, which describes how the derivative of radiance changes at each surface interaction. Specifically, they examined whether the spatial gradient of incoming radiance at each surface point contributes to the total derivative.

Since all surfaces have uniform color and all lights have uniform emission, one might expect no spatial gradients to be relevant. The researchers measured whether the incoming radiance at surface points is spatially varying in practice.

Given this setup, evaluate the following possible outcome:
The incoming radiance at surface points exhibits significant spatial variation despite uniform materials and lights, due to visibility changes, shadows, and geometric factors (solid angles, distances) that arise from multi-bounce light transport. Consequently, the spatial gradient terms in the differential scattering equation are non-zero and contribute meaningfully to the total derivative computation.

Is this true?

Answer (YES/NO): YES